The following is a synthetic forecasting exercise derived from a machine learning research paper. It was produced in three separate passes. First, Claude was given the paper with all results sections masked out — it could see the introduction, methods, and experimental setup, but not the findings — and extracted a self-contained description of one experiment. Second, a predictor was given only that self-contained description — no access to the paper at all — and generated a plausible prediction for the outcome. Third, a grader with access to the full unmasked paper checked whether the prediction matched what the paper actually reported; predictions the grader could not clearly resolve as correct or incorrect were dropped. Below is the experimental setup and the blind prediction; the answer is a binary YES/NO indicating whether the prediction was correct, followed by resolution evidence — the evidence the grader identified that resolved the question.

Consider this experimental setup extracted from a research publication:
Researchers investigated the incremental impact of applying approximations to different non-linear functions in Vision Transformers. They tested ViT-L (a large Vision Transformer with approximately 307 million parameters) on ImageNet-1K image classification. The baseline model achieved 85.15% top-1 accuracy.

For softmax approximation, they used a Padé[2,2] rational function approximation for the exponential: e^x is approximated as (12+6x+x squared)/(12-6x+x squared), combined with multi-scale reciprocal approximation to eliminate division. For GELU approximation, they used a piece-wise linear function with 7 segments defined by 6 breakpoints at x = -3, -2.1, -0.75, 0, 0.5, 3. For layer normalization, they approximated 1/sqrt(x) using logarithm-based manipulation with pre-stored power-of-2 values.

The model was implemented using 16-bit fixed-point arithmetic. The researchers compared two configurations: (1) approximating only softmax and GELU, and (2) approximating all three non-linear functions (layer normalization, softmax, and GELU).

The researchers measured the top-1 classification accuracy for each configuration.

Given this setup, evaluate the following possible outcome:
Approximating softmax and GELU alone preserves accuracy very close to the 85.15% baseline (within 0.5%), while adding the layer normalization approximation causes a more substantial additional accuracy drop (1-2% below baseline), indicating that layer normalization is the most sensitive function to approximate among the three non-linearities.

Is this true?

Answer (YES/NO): NO